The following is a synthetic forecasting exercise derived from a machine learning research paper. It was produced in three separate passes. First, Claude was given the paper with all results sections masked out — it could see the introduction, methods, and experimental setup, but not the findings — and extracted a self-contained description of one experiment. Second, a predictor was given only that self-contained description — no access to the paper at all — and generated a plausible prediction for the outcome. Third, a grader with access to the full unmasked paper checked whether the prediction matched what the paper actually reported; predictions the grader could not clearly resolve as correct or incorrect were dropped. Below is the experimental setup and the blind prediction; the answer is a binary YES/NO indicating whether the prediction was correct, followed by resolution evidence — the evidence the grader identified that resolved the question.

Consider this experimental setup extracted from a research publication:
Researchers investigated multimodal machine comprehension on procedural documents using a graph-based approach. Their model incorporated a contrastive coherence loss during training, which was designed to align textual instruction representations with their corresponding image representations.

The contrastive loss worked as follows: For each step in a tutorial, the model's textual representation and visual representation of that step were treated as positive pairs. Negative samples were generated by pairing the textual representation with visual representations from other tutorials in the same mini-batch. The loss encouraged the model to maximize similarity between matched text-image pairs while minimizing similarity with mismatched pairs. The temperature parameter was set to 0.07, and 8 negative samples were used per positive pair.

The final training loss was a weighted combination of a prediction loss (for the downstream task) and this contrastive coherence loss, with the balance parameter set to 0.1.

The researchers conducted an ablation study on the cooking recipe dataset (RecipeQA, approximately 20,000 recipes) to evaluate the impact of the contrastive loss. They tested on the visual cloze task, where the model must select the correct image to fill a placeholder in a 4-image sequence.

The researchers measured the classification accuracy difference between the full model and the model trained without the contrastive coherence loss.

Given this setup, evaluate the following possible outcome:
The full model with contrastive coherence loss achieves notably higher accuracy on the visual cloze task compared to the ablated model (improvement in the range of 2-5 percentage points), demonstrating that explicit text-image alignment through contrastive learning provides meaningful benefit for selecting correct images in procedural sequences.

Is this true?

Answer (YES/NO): NO